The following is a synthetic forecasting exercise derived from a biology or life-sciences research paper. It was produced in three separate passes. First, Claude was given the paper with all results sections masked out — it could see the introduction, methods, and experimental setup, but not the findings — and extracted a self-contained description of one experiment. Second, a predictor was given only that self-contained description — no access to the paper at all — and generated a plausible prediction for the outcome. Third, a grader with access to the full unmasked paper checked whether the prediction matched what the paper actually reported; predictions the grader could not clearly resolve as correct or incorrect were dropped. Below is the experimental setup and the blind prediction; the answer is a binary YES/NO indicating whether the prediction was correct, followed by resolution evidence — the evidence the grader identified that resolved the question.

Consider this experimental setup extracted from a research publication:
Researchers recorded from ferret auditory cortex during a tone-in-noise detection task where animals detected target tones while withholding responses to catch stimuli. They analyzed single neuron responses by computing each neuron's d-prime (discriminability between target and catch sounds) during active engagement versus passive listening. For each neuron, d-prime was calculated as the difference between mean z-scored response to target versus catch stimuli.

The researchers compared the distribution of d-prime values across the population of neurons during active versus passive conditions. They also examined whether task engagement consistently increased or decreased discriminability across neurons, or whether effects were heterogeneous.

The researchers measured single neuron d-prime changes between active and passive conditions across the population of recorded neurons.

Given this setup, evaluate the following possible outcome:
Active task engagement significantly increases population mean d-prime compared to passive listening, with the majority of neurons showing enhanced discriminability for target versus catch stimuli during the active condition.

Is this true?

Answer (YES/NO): NO